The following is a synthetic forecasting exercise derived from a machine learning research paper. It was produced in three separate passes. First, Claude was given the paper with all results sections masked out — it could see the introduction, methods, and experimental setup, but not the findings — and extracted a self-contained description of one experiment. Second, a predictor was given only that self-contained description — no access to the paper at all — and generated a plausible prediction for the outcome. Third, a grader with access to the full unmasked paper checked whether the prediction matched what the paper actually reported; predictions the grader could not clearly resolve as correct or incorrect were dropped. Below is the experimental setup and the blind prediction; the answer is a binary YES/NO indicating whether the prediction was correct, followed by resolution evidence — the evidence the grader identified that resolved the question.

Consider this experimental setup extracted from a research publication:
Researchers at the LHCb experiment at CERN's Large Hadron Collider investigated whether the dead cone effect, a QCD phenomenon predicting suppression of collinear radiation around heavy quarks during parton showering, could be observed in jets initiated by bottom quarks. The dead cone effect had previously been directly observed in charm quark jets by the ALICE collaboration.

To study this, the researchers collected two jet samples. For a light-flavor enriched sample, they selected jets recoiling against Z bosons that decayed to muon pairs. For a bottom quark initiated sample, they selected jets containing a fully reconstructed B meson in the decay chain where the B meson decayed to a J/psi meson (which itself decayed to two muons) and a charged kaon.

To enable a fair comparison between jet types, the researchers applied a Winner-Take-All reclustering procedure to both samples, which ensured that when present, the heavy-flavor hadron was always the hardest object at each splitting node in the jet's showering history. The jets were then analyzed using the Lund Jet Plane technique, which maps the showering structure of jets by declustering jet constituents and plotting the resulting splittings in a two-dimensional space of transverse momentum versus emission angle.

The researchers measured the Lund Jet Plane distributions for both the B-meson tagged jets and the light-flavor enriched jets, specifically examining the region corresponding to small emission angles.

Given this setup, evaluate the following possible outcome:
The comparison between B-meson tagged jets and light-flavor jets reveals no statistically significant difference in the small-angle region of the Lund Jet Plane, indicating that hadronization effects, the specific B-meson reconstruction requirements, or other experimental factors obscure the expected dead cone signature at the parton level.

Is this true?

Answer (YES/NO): NO